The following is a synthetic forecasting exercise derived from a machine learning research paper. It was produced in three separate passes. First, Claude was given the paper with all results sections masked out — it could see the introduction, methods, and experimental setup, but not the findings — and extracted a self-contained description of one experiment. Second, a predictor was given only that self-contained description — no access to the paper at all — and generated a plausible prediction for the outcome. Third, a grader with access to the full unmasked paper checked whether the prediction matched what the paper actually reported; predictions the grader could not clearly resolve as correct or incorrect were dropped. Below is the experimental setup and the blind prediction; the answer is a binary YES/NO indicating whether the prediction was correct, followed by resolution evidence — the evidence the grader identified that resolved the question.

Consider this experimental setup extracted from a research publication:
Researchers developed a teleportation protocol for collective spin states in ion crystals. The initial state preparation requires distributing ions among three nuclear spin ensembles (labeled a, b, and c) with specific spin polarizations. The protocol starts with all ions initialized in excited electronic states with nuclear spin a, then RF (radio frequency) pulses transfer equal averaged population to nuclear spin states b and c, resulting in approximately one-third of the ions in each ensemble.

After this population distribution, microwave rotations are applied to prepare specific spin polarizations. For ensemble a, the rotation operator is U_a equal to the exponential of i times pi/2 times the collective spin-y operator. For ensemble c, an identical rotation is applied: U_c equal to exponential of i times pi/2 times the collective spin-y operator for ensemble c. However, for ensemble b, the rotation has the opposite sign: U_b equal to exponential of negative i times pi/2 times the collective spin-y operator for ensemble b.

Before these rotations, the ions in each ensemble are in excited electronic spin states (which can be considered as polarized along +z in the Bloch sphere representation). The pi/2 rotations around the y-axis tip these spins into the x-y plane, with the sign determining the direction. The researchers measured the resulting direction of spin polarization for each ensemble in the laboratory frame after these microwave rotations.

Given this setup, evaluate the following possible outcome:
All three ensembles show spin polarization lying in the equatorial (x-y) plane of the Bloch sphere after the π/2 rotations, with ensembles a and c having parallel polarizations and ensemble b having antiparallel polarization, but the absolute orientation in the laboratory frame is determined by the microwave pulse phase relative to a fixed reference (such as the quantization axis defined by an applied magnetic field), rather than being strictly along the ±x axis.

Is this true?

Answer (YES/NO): NO